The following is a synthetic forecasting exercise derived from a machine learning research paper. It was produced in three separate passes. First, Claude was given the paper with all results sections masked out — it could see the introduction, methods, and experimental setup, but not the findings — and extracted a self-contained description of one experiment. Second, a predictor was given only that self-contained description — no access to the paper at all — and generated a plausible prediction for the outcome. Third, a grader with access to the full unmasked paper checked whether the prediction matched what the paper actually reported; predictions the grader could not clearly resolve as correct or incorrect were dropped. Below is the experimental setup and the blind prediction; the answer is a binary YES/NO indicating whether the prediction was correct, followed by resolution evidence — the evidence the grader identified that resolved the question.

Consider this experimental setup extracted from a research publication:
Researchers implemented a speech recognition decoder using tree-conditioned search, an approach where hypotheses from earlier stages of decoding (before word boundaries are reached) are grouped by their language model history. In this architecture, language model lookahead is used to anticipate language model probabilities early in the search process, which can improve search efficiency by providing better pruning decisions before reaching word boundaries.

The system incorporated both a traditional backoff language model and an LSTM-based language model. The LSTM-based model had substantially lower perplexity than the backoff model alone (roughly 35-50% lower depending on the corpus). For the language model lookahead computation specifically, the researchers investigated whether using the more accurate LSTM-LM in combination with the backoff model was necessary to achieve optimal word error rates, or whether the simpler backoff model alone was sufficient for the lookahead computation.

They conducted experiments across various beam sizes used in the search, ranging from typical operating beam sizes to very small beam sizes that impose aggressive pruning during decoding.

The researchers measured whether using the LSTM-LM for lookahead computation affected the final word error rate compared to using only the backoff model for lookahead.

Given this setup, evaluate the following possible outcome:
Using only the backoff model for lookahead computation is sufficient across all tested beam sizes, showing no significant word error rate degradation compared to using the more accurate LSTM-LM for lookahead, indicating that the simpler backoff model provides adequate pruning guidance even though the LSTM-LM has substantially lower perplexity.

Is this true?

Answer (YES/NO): NO